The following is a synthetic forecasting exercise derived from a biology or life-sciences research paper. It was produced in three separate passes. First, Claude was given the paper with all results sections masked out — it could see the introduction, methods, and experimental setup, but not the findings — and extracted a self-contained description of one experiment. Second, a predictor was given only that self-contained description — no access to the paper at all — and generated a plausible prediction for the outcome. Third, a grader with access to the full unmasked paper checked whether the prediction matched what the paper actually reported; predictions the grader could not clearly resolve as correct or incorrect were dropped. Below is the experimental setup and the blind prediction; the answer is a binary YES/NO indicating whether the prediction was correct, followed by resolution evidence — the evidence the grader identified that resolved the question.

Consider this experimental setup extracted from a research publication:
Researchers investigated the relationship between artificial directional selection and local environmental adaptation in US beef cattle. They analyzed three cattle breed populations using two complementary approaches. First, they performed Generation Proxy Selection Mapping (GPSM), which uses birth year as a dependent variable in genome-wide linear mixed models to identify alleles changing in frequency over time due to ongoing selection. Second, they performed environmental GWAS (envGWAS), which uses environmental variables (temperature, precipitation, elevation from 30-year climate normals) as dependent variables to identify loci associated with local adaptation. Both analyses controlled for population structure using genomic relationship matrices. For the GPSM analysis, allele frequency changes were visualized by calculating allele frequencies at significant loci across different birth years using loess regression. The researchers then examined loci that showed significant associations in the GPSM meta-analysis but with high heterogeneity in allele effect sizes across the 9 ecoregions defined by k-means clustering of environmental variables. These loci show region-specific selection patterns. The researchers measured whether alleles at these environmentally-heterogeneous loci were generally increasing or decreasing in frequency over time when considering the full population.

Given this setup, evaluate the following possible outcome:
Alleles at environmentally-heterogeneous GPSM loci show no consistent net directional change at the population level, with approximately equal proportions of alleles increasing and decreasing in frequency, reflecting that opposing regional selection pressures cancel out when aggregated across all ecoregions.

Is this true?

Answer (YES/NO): NO